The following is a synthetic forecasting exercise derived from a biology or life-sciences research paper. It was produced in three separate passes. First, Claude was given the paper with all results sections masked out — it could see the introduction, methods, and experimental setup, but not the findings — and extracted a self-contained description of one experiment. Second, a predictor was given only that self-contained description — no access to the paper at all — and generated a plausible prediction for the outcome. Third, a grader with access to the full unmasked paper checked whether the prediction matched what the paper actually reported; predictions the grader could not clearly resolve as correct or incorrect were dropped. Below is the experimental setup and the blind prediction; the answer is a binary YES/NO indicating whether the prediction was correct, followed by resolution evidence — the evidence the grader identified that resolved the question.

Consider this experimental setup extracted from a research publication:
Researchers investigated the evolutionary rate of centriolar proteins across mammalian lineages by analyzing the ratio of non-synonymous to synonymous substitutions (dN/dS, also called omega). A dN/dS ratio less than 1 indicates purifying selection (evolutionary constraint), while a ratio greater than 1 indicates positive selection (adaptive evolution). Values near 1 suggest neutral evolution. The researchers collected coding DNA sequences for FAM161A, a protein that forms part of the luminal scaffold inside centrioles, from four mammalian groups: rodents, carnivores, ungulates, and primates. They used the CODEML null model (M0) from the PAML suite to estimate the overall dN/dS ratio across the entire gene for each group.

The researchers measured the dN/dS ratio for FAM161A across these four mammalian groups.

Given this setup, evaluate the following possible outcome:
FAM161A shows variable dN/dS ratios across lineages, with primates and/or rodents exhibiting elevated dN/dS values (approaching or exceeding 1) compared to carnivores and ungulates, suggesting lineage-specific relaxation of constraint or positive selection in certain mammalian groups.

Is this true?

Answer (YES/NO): YES